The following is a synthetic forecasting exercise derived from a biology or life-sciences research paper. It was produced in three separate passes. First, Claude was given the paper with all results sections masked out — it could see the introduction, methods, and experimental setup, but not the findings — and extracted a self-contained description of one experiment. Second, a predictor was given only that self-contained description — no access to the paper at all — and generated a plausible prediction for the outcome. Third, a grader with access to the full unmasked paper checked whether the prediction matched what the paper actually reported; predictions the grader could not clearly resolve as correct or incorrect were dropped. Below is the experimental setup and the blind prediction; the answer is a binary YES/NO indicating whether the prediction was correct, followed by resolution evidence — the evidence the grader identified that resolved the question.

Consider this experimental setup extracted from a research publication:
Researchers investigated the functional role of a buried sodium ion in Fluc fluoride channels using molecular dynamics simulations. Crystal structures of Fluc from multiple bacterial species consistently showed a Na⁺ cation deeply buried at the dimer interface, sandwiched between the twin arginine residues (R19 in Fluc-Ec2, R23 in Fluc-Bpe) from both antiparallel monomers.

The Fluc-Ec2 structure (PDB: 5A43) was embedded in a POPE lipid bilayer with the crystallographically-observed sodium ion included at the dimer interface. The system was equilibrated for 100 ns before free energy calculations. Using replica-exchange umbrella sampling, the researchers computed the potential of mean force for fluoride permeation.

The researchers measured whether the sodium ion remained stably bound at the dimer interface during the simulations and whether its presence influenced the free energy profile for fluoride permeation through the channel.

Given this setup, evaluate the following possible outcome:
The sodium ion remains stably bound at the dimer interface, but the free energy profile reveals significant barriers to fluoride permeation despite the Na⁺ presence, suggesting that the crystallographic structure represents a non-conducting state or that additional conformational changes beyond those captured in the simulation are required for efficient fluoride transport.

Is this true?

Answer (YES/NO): NO